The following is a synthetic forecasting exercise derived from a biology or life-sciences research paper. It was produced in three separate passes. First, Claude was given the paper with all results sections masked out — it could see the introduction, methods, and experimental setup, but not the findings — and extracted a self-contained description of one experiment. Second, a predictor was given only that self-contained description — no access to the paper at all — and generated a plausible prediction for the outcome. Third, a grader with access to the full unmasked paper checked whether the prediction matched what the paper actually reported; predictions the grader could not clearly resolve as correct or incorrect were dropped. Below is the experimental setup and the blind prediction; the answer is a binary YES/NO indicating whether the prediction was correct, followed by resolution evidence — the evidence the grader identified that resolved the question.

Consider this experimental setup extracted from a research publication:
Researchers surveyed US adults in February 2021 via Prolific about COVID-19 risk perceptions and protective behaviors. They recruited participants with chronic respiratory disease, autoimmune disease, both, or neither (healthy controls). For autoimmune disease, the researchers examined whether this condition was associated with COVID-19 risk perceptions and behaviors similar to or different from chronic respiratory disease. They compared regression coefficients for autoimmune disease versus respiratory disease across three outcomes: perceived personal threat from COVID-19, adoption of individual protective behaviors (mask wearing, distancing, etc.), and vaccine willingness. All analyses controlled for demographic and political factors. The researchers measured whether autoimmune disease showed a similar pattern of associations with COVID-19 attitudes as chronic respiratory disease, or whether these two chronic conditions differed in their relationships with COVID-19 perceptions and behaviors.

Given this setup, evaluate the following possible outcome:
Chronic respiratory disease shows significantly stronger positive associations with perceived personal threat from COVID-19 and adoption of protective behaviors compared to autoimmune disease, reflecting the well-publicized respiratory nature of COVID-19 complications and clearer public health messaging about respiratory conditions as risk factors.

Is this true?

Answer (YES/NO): NO